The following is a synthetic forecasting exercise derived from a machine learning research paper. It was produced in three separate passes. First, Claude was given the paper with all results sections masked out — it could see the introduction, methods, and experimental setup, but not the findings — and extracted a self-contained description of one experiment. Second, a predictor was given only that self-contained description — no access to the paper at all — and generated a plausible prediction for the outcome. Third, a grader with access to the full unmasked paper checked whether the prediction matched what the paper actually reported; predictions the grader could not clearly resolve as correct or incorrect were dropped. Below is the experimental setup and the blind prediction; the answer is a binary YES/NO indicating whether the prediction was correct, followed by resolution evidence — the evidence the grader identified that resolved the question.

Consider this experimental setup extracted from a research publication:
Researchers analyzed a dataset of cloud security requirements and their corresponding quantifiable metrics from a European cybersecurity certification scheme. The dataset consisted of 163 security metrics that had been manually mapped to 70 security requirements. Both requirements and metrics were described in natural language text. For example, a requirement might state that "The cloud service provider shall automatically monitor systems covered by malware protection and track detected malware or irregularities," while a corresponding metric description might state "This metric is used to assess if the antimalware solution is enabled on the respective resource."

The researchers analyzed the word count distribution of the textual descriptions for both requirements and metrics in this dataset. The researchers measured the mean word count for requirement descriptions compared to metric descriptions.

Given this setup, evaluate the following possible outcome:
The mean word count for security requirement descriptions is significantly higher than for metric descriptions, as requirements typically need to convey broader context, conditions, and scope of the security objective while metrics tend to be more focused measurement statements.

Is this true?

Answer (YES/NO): YES